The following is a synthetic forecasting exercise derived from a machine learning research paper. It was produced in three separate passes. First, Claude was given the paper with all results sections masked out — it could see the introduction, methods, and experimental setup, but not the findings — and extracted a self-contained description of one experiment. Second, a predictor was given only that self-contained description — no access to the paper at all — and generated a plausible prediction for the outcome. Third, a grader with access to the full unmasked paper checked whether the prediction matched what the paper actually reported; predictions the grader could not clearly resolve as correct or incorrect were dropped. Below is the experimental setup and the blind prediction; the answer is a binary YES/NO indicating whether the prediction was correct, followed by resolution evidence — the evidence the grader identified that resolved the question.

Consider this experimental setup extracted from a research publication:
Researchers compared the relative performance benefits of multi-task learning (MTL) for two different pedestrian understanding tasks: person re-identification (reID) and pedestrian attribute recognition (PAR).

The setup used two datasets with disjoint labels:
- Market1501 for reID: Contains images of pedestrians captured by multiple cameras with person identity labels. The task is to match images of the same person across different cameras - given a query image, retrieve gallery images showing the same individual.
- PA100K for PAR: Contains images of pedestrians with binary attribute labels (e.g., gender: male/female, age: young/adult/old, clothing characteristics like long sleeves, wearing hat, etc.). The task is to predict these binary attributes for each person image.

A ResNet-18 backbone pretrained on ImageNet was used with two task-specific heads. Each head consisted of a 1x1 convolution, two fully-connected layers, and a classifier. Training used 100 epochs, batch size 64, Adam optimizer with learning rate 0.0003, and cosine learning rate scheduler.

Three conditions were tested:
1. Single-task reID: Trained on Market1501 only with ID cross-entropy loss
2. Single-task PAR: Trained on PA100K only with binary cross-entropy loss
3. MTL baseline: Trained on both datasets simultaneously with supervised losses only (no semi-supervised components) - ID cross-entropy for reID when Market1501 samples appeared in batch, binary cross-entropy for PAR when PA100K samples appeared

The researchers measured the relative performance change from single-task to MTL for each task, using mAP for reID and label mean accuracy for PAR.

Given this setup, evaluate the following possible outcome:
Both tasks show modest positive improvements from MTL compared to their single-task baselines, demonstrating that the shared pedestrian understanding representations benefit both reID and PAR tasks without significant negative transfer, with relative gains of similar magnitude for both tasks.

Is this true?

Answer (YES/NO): NO